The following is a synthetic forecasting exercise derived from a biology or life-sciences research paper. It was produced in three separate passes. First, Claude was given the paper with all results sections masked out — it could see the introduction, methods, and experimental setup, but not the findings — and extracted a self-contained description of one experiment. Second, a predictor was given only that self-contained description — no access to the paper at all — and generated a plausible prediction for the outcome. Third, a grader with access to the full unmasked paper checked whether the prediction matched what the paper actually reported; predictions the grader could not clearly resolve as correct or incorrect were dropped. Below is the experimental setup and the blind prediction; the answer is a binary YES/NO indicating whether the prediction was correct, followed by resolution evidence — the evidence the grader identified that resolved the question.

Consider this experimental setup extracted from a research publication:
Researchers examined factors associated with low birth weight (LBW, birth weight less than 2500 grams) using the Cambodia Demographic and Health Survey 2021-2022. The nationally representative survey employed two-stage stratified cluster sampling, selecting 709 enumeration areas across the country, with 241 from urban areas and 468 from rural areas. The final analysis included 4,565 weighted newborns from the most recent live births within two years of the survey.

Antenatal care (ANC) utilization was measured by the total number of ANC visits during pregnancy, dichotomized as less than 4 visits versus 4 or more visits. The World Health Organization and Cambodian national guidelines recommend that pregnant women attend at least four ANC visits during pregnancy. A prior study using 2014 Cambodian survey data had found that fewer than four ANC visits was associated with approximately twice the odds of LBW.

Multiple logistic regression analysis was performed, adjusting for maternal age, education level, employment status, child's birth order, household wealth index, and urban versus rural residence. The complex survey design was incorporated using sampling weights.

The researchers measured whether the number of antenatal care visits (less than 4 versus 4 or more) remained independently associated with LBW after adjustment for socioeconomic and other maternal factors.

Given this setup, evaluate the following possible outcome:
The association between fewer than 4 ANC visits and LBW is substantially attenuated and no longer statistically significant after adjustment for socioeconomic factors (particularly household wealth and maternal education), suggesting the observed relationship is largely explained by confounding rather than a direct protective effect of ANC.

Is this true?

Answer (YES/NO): NO